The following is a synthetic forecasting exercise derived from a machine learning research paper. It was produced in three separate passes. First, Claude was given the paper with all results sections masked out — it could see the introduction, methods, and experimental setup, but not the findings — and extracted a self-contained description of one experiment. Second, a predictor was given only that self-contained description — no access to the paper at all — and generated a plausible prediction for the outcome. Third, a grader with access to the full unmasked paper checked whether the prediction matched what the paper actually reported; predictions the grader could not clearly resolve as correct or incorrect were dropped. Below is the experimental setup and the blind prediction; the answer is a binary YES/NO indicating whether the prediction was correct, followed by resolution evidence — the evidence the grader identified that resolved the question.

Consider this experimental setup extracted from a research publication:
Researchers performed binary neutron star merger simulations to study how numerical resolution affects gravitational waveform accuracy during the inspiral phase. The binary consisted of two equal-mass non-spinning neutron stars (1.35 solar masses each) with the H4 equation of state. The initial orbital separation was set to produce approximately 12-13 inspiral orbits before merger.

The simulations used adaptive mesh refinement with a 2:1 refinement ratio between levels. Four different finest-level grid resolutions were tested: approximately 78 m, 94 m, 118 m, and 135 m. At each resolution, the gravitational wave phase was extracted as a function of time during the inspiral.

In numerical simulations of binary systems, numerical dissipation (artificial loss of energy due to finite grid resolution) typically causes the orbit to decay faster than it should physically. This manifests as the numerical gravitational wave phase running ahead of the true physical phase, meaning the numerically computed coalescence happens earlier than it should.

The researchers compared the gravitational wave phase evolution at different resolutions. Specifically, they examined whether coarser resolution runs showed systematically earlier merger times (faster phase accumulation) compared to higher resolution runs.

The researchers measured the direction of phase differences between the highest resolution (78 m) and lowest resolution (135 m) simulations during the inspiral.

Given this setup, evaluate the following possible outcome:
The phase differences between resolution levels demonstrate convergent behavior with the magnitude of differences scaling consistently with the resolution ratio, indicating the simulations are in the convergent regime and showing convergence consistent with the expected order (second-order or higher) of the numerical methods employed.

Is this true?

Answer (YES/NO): YES